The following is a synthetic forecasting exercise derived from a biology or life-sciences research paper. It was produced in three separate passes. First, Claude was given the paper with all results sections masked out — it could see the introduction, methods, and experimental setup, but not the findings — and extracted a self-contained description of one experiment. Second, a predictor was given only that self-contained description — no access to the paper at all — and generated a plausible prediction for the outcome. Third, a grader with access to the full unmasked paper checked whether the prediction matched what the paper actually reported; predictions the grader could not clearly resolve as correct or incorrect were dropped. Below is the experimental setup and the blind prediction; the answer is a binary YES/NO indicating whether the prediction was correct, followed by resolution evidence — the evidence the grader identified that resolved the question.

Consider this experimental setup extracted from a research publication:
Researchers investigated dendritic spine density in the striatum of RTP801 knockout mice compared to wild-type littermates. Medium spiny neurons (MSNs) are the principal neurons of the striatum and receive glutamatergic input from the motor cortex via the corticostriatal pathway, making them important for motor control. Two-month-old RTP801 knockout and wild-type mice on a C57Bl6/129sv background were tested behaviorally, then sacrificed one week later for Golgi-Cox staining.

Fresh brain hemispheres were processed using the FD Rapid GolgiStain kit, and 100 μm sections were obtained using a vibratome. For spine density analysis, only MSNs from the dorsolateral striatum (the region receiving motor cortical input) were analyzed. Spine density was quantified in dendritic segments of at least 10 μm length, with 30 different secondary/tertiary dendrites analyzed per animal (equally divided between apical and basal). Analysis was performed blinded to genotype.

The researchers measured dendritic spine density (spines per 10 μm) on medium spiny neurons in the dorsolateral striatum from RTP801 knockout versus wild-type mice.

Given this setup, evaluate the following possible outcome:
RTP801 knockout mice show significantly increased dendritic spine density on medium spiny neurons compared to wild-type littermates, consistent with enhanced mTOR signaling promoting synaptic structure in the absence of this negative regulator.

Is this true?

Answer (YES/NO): NO